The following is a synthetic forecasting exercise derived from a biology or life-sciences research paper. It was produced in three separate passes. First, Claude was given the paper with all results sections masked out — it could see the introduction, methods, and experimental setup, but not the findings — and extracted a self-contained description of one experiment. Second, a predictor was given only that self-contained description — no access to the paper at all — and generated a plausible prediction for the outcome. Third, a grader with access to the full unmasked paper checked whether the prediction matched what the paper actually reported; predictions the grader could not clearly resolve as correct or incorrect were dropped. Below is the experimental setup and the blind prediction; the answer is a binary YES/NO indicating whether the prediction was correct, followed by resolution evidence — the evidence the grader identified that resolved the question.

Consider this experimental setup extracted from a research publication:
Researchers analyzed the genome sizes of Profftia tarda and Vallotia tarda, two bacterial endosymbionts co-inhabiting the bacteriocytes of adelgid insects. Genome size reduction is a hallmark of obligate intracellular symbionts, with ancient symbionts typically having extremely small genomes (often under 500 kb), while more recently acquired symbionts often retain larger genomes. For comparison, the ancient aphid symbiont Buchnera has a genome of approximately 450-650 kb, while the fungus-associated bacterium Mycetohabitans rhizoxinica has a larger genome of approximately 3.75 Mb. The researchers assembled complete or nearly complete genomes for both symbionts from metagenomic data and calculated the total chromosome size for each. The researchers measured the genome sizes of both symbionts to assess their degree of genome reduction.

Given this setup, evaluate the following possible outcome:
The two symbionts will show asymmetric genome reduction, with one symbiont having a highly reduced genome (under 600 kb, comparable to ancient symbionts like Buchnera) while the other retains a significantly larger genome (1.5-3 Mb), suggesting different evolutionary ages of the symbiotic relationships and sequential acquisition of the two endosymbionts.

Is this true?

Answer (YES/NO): NO